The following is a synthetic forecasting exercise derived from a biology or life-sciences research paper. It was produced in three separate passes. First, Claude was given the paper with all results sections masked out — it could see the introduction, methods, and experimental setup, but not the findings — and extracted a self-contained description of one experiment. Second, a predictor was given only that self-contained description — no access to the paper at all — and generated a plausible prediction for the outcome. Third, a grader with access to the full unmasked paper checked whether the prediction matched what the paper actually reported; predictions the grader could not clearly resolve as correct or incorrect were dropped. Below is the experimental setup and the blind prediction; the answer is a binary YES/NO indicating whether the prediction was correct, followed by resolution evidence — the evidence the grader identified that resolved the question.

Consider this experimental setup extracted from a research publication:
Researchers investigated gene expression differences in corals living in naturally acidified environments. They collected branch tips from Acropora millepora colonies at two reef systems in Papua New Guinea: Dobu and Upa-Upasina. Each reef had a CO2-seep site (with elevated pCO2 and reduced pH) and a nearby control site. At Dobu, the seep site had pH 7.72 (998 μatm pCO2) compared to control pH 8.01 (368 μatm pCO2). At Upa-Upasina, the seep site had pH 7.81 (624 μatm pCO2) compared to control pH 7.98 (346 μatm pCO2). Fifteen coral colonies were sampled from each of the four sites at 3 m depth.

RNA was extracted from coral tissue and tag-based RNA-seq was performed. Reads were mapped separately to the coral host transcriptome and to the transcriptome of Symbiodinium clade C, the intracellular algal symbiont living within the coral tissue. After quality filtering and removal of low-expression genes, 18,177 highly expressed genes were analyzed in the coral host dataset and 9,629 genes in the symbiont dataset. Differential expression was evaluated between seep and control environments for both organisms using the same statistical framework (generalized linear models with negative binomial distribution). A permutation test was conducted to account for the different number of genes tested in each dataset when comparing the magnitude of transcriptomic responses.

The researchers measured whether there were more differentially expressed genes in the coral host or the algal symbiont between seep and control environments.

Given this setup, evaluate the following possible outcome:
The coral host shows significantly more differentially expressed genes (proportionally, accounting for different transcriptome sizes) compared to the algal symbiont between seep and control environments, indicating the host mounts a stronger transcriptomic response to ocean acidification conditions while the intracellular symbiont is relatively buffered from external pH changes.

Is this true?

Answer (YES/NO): NO